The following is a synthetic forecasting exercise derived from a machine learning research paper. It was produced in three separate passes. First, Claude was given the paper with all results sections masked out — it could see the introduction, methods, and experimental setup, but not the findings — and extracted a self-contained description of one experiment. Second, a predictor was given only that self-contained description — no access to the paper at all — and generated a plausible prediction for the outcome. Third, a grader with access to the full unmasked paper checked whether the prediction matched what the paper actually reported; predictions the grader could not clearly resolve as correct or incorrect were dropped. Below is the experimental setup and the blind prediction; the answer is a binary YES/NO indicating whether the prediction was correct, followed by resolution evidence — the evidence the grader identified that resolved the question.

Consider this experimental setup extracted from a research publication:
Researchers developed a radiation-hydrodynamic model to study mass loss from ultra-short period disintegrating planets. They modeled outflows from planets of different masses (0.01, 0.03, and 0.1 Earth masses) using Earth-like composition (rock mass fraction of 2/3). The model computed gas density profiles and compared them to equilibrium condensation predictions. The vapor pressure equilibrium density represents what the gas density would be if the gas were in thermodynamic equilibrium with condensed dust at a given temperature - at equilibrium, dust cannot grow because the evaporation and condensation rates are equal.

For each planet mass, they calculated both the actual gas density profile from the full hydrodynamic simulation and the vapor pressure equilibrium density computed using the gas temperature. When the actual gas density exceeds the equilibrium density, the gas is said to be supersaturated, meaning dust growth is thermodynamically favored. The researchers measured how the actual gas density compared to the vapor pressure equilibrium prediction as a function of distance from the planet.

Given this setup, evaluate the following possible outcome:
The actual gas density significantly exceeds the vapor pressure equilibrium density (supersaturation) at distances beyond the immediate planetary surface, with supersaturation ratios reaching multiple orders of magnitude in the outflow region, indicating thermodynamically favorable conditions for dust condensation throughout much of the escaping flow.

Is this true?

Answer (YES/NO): NO